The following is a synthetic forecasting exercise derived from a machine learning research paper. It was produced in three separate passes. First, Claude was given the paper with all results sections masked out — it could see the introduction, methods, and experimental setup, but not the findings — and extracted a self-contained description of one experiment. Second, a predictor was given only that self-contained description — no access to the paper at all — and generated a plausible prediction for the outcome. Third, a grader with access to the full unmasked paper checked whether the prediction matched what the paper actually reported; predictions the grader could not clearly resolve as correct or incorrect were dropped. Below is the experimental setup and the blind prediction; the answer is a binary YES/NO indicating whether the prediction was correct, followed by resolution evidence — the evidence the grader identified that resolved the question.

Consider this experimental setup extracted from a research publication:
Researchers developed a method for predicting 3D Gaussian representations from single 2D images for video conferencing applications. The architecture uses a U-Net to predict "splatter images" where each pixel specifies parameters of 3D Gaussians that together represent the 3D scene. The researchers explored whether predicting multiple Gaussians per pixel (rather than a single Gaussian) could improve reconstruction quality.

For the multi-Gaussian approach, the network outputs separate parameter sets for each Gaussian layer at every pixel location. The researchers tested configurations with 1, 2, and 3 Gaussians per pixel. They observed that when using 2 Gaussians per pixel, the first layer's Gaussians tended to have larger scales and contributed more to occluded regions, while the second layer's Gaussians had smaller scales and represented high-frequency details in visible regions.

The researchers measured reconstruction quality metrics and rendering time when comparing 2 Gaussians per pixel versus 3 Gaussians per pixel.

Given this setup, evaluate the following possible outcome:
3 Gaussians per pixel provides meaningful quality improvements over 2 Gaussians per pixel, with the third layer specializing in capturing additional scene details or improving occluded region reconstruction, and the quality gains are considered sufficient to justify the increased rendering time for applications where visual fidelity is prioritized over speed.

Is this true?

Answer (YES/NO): NO